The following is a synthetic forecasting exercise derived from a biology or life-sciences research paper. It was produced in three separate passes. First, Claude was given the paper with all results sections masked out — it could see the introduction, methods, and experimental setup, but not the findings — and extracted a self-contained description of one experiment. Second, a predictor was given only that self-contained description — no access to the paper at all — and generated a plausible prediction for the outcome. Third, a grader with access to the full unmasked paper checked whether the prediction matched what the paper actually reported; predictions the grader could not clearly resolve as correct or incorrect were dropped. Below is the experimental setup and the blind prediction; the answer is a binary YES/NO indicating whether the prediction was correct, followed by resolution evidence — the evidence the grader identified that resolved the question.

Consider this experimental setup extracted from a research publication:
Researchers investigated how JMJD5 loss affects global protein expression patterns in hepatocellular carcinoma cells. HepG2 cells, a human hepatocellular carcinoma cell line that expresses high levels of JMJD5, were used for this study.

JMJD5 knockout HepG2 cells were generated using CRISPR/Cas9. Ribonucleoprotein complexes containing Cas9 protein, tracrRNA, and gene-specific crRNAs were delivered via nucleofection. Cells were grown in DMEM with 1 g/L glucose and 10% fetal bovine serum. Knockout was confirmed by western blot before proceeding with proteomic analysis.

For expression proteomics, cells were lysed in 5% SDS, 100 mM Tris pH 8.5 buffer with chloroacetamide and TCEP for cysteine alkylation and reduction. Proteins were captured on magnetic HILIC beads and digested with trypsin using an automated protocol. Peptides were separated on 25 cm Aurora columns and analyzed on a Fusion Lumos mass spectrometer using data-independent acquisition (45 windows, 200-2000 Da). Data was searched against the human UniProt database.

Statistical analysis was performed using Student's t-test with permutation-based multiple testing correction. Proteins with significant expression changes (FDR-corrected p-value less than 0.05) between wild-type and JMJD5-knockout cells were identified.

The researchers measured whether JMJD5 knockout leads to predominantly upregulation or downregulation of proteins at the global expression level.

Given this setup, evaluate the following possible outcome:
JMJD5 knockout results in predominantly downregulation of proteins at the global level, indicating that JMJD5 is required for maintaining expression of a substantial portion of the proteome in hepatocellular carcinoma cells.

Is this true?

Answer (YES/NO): NO